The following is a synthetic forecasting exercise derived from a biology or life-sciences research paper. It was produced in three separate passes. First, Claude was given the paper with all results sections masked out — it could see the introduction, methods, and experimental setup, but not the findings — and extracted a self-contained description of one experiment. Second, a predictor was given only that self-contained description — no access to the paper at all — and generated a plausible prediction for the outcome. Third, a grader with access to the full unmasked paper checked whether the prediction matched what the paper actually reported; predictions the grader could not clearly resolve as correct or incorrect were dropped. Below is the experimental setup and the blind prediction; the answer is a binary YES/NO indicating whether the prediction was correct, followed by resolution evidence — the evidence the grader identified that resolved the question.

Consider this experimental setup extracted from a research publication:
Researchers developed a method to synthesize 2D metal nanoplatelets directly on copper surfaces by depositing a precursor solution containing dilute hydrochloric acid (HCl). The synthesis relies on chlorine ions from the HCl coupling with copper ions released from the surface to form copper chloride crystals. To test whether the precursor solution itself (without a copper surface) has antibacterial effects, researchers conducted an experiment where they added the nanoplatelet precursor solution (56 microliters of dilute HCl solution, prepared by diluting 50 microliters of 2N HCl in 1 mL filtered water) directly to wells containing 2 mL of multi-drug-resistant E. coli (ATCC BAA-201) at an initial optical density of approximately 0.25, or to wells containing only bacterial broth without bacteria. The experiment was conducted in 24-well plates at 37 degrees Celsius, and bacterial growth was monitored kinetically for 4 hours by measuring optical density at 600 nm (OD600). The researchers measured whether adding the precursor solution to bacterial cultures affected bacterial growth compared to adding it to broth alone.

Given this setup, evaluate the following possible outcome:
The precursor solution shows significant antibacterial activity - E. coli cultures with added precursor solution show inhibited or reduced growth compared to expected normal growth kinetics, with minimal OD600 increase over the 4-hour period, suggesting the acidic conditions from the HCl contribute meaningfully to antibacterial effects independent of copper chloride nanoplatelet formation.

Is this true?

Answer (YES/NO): NO